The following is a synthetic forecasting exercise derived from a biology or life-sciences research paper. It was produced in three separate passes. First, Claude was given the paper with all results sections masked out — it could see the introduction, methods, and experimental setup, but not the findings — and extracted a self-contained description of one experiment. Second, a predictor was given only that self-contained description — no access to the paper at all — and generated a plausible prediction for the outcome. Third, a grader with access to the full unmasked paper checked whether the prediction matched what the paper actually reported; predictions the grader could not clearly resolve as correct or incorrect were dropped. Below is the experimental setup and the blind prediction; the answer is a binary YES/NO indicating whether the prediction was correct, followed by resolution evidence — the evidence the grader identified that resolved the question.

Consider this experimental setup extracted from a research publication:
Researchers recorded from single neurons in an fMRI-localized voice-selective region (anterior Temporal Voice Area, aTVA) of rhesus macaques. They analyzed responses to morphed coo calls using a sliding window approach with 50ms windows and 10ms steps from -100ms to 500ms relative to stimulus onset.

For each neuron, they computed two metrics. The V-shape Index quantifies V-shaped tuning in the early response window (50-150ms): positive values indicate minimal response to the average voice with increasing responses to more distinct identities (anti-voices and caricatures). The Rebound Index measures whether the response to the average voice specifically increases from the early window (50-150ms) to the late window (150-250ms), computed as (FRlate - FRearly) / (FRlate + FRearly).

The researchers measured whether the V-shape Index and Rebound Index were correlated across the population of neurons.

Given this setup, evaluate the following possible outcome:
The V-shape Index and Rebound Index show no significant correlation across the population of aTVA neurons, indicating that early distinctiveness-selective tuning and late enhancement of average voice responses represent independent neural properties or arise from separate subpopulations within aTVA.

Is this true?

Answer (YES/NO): YES